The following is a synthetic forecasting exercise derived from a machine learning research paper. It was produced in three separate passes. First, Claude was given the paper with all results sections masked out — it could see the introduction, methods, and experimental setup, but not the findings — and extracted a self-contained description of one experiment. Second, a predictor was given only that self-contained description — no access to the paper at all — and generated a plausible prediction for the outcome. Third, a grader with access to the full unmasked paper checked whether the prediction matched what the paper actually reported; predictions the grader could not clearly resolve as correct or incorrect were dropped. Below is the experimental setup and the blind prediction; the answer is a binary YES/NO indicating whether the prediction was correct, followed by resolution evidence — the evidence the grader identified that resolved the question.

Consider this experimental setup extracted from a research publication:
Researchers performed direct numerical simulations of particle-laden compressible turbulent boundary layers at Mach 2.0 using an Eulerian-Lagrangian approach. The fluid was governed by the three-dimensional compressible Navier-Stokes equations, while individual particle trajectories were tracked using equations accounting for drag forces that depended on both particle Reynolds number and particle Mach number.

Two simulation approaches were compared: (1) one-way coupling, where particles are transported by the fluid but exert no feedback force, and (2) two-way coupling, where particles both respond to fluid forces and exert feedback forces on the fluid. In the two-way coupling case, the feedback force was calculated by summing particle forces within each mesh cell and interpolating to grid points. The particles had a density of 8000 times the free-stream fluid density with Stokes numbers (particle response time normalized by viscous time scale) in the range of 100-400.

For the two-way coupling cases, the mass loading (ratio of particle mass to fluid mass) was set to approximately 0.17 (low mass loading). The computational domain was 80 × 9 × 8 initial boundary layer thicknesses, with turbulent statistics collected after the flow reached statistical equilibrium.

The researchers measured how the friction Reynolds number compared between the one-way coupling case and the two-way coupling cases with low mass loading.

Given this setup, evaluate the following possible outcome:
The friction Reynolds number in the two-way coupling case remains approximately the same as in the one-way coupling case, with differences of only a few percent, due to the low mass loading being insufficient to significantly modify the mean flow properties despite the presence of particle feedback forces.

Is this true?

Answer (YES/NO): YES